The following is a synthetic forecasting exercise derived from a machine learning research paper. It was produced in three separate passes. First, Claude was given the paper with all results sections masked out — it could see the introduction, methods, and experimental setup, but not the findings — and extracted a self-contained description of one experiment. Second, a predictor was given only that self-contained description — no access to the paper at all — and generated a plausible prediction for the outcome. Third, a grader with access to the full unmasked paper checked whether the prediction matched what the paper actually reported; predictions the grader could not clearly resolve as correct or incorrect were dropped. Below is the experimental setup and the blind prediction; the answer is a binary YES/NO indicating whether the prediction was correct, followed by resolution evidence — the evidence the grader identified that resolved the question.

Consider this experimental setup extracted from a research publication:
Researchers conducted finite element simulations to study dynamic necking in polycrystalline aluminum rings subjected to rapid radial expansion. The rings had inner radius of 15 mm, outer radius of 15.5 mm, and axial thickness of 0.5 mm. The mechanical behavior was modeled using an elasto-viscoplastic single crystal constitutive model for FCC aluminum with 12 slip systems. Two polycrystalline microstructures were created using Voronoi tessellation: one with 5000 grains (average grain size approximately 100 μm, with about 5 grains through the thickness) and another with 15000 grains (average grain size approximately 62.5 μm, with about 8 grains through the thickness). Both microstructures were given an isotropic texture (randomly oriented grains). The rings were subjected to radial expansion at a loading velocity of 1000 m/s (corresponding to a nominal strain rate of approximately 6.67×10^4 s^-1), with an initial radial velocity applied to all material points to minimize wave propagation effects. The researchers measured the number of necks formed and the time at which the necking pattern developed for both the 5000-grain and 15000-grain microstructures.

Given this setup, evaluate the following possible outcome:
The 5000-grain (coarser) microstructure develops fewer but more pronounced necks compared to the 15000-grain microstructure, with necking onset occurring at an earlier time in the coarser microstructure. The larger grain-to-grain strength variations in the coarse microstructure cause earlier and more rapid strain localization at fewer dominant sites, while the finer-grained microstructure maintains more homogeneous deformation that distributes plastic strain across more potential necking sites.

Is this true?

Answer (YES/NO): YES